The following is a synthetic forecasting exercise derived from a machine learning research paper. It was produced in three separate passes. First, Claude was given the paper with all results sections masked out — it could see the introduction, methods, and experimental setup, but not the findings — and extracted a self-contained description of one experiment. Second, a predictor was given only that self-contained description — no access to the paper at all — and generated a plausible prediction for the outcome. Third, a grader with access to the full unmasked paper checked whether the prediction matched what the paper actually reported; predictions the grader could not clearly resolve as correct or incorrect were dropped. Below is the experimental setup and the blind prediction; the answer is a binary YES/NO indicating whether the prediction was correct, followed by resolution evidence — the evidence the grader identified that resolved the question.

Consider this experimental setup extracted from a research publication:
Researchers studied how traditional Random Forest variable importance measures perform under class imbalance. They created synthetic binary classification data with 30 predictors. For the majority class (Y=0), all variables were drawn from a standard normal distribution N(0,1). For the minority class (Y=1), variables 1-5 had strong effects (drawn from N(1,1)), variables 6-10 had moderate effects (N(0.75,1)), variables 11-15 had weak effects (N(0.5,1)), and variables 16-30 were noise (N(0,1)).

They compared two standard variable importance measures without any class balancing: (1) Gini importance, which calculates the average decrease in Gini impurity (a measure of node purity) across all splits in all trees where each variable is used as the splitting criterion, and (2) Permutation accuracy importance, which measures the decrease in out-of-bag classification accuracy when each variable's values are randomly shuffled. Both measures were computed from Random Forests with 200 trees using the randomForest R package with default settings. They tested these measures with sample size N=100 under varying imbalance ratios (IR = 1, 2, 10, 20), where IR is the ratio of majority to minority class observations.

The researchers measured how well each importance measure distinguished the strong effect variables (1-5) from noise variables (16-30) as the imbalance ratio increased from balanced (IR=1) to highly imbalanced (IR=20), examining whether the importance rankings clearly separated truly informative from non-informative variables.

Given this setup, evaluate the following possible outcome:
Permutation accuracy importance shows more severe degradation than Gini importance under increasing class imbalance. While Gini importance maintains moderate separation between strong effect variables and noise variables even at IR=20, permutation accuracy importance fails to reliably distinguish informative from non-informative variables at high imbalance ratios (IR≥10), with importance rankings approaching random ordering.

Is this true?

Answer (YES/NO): NO